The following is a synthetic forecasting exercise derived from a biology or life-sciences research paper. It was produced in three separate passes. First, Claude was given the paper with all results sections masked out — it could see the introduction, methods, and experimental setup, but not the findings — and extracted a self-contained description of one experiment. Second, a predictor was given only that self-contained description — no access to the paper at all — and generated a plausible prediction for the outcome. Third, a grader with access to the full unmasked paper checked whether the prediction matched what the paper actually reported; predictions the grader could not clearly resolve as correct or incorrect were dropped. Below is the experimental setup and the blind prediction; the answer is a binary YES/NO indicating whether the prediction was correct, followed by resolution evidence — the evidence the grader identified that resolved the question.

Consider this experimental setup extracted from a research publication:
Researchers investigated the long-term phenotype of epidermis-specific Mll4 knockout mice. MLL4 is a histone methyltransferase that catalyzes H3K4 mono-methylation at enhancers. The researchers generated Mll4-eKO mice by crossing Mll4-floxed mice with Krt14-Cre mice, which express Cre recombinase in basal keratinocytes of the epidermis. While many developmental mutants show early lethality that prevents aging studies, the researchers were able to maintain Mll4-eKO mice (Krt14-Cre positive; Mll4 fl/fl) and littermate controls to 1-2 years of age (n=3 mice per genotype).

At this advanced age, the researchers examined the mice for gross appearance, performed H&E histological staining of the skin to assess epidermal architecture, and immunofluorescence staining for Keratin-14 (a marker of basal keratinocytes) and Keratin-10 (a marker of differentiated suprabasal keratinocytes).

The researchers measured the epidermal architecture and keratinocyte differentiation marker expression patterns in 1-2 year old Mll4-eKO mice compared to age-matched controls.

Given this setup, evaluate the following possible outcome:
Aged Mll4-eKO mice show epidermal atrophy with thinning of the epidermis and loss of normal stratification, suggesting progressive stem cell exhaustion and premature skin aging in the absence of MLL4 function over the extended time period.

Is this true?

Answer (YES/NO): NO